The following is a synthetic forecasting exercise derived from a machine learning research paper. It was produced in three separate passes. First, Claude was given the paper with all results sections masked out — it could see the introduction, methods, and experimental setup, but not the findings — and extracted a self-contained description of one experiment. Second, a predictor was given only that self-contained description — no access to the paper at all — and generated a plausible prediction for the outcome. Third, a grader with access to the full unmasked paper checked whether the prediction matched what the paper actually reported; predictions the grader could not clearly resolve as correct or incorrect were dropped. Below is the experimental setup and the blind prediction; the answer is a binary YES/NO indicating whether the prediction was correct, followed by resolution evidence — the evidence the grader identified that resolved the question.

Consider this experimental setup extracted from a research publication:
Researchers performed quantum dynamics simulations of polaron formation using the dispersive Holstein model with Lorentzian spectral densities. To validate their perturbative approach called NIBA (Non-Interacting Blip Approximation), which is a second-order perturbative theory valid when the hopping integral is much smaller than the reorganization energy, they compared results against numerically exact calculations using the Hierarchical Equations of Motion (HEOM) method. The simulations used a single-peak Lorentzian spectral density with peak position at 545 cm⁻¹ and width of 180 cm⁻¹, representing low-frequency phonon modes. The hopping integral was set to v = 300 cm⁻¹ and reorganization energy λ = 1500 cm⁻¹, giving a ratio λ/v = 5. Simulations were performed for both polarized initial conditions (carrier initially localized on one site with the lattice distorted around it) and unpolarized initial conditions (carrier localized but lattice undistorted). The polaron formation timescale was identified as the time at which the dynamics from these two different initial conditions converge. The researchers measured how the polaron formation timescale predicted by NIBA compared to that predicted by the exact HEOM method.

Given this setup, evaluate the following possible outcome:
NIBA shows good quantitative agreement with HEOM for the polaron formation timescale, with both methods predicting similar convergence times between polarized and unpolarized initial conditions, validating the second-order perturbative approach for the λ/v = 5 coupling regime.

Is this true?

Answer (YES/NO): YES